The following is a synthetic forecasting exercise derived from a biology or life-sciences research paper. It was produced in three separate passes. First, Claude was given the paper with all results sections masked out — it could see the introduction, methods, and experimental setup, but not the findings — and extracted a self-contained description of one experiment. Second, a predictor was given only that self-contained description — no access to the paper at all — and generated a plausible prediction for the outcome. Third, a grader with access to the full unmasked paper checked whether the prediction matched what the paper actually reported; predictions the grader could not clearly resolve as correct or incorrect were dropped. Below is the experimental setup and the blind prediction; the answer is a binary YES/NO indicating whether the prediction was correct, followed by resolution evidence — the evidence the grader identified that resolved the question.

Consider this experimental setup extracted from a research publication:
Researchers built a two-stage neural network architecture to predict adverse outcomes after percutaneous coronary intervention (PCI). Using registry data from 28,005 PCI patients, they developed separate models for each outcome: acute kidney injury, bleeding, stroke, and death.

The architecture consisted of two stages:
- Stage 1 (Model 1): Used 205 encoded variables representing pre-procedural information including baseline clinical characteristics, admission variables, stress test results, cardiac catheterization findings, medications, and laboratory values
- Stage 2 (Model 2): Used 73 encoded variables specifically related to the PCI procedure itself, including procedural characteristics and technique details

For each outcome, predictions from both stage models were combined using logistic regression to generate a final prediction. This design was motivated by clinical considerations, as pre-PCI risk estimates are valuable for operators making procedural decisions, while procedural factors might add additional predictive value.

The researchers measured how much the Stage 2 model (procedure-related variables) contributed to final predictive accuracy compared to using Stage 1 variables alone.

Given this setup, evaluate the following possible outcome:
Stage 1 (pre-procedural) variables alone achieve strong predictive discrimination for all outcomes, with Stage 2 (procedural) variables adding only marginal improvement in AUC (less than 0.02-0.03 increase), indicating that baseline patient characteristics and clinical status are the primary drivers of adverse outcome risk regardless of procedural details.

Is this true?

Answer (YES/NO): YES